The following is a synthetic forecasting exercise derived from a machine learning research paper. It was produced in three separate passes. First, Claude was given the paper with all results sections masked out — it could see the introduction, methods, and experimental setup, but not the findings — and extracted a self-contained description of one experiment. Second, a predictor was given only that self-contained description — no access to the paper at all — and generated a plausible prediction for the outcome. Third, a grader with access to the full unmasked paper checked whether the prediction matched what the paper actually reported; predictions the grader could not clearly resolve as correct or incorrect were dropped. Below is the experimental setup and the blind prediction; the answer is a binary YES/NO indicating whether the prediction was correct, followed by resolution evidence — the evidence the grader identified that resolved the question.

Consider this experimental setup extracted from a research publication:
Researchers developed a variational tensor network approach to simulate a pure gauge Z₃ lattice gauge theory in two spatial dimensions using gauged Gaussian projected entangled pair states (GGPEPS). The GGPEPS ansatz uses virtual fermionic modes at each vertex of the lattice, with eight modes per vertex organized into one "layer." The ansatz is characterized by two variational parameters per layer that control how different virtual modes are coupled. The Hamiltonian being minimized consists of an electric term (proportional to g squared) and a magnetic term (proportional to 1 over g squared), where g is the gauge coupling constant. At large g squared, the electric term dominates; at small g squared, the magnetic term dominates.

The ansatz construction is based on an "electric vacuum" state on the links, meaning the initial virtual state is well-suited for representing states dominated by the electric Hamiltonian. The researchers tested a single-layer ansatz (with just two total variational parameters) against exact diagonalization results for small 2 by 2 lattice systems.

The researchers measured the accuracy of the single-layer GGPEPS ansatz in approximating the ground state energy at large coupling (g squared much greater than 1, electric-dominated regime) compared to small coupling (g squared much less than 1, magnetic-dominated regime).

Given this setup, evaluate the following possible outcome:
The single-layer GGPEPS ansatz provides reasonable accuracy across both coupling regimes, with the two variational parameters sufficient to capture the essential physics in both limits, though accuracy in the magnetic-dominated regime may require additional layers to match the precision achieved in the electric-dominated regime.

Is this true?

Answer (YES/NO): NO